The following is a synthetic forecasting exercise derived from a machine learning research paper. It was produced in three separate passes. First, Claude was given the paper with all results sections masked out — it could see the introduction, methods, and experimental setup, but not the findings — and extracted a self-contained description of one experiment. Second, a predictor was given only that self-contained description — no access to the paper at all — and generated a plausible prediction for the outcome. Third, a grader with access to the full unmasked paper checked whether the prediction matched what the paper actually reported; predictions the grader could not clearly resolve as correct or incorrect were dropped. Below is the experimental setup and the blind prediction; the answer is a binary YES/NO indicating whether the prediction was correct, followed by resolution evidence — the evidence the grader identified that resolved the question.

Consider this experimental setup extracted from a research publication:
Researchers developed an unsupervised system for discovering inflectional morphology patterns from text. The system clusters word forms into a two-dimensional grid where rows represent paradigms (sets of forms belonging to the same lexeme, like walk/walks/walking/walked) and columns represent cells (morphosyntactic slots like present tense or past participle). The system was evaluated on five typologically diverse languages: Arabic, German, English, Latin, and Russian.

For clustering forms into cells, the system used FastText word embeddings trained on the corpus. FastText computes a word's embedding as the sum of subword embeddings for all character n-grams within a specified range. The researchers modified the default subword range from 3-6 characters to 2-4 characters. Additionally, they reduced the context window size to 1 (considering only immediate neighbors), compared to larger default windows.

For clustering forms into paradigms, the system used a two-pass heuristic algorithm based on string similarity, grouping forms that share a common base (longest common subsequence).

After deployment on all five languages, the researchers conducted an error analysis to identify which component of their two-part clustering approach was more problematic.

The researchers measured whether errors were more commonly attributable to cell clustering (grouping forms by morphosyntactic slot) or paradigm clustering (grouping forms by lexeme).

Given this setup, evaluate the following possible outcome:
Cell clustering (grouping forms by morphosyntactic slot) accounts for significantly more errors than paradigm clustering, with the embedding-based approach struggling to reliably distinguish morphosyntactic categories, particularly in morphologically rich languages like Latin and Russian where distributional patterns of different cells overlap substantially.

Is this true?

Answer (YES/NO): NO